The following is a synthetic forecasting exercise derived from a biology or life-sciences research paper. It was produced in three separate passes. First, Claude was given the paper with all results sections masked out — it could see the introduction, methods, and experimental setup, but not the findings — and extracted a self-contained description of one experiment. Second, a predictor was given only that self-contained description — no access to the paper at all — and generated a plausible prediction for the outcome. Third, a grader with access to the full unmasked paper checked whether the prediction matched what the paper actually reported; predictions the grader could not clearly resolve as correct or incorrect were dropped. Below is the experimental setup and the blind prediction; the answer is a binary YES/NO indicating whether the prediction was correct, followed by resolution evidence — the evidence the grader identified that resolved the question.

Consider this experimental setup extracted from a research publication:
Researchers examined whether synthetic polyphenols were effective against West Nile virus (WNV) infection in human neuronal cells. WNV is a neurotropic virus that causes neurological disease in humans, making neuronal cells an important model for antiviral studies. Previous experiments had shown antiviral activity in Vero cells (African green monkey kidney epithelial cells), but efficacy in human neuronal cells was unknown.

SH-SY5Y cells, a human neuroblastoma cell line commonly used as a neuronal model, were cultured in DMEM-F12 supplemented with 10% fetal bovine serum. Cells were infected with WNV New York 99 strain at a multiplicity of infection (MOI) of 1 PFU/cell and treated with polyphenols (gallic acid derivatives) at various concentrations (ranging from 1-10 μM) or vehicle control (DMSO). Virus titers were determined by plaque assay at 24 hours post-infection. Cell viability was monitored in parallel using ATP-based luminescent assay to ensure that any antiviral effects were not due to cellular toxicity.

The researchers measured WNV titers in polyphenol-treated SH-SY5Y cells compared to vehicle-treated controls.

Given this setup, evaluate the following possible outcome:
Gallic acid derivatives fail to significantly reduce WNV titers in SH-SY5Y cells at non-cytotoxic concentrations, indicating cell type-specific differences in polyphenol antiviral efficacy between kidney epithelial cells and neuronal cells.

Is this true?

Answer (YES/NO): NO